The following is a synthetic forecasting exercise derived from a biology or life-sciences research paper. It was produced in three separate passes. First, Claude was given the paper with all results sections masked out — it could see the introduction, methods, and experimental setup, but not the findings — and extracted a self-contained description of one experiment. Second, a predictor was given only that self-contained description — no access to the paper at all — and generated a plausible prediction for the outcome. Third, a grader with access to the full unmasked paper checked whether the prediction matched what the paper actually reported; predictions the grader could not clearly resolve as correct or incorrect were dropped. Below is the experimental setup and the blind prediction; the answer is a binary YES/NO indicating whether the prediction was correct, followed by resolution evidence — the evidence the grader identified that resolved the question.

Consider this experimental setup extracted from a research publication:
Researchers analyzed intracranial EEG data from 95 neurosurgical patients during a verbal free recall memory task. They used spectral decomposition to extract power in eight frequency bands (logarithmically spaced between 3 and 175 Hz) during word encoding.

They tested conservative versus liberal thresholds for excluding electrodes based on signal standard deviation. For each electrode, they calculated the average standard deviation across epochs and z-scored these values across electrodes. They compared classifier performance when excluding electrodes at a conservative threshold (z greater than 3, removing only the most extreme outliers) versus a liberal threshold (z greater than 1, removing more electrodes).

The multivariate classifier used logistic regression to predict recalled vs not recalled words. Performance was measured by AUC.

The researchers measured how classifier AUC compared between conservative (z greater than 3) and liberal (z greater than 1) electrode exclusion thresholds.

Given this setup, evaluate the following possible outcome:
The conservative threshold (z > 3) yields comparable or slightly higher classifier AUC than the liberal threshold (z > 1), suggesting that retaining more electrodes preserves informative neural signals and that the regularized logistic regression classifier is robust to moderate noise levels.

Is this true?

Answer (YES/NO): YES